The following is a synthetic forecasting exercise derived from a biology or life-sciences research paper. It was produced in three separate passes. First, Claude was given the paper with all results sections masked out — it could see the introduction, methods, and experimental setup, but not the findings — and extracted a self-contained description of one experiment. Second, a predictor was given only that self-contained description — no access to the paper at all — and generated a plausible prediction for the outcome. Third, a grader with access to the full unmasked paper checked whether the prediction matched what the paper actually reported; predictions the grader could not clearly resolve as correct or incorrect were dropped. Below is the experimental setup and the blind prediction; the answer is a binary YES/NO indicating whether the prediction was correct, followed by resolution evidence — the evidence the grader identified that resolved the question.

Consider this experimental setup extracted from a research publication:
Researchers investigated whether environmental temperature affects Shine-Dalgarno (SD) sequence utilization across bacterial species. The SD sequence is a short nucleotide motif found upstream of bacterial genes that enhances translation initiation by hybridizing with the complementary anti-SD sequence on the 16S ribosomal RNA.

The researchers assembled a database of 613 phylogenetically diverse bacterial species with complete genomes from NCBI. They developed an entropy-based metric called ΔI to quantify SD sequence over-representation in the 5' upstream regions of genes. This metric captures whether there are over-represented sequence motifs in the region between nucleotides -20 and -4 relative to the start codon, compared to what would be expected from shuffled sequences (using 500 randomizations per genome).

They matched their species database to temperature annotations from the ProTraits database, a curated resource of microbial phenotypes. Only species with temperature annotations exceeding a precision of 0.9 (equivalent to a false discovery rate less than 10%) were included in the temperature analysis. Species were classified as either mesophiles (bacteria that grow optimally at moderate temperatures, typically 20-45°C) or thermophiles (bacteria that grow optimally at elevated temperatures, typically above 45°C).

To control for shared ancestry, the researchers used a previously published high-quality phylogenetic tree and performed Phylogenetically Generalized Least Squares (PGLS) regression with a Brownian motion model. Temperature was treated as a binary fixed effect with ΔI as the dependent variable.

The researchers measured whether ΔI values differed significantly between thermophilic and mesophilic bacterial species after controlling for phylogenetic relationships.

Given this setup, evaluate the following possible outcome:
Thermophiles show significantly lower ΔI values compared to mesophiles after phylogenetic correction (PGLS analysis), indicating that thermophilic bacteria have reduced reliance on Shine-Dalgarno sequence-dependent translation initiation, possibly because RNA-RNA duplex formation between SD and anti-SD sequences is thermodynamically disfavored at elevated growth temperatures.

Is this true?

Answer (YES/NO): NO